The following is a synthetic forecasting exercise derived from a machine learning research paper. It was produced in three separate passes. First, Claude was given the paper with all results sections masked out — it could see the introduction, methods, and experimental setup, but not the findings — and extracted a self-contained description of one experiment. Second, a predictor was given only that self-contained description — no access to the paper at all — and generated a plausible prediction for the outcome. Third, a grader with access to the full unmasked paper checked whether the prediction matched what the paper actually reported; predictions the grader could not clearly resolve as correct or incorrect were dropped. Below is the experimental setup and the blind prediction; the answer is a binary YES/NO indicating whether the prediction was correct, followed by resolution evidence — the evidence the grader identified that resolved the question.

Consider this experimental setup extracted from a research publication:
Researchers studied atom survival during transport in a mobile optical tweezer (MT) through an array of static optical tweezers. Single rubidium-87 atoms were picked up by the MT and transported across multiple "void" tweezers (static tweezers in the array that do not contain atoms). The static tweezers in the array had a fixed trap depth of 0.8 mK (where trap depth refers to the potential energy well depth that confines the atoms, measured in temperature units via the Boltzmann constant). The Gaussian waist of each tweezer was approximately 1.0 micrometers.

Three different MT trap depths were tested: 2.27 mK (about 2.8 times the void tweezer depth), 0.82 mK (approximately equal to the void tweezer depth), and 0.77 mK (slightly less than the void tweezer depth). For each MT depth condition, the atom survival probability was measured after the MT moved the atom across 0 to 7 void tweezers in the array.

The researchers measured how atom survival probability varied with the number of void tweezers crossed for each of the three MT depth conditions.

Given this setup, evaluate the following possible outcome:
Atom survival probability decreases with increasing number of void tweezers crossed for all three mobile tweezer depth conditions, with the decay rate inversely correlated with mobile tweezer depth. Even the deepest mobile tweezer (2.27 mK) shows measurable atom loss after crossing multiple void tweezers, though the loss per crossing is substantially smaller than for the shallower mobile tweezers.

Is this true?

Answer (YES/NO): NO